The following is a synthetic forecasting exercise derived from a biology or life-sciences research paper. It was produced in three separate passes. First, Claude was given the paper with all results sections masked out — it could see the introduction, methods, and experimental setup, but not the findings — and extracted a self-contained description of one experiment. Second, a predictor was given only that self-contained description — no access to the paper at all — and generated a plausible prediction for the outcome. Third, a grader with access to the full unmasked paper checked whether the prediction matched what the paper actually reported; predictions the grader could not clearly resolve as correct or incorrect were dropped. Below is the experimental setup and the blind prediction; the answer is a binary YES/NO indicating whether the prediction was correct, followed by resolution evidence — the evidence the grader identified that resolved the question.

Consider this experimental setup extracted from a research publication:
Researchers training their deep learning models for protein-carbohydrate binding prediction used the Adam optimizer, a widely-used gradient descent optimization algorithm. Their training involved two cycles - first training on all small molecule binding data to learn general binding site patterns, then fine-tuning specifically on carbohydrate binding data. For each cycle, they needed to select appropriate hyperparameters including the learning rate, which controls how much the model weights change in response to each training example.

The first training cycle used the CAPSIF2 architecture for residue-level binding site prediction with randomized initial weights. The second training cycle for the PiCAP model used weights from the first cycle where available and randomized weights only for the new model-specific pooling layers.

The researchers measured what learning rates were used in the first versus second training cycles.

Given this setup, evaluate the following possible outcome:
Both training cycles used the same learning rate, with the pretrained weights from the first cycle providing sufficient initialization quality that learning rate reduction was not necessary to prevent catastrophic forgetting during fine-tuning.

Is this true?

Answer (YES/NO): NO